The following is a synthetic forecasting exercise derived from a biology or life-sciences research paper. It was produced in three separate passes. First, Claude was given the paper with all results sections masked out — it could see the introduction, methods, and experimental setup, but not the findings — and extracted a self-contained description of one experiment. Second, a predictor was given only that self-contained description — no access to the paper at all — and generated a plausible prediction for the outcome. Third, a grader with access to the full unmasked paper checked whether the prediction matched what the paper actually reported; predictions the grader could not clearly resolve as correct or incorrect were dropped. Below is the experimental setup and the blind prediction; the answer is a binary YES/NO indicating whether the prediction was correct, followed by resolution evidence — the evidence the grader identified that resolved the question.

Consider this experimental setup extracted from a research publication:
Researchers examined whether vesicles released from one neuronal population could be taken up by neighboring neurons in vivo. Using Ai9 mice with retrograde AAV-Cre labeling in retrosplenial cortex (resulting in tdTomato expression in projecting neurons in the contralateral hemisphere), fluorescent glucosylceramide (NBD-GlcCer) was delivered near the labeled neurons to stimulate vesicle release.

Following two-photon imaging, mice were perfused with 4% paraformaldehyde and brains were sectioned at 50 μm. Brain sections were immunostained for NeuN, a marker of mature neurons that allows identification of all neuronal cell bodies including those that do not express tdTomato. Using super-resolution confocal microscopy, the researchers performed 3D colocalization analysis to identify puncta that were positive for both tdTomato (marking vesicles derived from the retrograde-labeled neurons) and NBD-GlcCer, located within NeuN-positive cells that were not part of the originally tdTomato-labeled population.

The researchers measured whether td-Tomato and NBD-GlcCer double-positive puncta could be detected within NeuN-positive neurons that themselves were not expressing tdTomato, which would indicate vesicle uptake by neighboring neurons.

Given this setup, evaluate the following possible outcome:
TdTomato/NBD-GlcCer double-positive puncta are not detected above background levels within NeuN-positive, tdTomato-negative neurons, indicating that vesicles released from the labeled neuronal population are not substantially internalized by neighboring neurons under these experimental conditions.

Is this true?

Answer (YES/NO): NO